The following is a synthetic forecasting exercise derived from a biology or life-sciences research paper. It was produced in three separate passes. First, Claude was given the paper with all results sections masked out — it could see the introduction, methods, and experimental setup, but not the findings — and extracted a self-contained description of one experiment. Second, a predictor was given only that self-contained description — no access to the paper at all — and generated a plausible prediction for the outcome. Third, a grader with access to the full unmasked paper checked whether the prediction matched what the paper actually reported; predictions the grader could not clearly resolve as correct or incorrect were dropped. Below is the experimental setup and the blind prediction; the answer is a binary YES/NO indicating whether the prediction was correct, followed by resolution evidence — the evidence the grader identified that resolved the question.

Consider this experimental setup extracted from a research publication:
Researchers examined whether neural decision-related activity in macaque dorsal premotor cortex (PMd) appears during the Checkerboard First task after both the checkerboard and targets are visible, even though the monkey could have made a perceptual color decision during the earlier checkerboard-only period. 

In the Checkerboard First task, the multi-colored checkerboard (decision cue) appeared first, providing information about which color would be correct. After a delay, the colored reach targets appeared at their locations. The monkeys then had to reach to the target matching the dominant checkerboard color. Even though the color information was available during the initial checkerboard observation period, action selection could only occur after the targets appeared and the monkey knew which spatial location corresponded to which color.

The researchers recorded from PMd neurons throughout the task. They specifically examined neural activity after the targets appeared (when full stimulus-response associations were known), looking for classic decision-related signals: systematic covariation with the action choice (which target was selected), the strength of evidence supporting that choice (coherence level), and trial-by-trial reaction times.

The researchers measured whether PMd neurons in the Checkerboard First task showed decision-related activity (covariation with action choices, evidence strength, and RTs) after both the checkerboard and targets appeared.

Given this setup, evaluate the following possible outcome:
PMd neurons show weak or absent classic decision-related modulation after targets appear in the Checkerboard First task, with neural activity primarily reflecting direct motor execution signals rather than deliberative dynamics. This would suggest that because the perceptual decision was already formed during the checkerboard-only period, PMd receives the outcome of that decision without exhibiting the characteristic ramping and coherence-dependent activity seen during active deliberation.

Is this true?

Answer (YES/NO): NO